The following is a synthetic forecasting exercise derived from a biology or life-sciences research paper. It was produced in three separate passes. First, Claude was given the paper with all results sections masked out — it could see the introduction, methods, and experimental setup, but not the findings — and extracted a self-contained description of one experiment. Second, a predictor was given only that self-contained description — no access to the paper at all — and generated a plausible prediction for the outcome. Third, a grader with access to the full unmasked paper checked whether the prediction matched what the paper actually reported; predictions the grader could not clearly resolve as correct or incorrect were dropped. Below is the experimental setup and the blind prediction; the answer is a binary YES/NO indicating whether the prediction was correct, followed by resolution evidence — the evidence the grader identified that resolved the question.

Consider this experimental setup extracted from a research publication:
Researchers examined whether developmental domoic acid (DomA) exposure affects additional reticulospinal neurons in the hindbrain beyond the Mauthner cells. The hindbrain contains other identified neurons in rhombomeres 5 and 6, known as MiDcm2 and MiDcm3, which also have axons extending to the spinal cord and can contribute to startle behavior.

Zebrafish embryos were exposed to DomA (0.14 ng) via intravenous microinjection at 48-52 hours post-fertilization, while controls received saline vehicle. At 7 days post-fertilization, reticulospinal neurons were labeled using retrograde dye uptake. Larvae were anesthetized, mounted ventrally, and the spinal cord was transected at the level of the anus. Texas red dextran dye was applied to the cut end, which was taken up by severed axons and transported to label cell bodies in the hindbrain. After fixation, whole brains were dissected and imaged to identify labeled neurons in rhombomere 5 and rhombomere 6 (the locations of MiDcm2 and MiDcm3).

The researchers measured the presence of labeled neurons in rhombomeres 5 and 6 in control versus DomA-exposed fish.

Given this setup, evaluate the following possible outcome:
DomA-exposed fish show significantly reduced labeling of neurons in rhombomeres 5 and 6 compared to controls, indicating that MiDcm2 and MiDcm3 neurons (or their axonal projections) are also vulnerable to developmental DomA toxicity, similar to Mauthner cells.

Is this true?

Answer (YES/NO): YES